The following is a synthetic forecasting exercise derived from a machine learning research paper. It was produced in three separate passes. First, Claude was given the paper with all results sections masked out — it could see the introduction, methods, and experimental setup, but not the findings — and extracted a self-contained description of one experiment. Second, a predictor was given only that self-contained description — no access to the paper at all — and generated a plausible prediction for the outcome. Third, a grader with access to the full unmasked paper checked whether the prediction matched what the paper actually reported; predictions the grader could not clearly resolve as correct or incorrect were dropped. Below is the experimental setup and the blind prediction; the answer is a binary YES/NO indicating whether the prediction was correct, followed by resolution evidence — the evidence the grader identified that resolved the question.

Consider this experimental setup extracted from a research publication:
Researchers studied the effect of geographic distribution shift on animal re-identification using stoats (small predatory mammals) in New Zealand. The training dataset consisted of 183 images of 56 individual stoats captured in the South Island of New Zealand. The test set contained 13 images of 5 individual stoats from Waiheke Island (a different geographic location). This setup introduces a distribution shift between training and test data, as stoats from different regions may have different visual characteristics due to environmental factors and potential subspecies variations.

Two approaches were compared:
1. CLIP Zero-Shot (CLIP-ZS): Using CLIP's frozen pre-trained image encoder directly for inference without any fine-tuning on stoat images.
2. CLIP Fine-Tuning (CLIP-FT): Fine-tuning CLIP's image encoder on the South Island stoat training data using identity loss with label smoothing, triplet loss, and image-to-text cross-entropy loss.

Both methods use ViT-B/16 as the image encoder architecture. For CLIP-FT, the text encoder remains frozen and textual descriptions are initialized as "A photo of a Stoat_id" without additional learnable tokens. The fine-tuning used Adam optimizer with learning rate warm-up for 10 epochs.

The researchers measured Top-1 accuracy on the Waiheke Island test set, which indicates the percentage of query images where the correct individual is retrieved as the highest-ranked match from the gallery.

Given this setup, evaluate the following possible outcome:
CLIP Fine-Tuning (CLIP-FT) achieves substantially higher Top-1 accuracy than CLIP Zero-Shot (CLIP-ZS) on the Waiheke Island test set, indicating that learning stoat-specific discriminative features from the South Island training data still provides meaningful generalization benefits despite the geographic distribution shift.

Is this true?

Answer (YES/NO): NO